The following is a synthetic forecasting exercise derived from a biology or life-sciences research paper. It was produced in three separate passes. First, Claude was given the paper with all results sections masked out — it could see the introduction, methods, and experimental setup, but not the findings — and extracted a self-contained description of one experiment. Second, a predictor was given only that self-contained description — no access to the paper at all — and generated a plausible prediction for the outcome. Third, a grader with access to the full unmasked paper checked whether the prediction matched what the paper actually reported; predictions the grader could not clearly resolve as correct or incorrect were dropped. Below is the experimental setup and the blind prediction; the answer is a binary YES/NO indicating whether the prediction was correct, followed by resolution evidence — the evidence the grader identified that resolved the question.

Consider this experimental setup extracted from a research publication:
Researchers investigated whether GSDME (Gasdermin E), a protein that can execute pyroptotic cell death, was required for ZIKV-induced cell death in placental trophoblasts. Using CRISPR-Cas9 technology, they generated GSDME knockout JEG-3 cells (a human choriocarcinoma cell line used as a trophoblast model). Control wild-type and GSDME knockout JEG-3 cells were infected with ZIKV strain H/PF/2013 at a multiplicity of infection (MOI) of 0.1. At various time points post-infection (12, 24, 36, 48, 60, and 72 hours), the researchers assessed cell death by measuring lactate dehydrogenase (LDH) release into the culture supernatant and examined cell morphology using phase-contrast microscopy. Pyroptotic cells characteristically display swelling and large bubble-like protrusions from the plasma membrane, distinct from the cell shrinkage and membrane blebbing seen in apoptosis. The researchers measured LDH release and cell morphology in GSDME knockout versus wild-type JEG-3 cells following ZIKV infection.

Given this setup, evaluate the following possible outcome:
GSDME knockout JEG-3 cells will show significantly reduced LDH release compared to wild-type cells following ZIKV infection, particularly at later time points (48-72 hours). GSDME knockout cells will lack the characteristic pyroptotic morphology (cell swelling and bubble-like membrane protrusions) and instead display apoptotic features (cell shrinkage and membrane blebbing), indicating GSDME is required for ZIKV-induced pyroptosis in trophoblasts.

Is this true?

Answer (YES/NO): NO